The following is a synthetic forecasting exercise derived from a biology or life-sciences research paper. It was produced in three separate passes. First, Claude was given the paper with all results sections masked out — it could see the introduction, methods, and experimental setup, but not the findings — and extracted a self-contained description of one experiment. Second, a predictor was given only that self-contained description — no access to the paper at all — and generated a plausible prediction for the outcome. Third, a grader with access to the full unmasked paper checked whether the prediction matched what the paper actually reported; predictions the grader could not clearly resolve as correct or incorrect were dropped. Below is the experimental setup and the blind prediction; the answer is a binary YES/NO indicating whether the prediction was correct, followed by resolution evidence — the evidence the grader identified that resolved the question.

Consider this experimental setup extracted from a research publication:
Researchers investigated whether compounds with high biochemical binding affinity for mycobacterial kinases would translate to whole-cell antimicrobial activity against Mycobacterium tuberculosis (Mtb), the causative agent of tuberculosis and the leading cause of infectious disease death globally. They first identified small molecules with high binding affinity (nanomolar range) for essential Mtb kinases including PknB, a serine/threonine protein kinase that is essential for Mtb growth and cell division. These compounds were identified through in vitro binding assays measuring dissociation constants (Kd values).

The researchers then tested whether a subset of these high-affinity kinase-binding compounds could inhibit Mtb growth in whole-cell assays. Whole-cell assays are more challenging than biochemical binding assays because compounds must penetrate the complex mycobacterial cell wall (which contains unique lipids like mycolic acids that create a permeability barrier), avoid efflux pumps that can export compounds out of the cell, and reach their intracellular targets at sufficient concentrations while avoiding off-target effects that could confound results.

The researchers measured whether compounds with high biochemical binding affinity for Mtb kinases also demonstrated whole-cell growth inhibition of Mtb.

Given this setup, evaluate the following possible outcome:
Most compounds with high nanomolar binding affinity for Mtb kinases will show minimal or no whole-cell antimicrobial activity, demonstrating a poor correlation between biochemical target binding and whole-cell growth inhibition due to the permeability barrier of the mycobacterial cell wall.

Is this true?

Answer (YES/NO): NO